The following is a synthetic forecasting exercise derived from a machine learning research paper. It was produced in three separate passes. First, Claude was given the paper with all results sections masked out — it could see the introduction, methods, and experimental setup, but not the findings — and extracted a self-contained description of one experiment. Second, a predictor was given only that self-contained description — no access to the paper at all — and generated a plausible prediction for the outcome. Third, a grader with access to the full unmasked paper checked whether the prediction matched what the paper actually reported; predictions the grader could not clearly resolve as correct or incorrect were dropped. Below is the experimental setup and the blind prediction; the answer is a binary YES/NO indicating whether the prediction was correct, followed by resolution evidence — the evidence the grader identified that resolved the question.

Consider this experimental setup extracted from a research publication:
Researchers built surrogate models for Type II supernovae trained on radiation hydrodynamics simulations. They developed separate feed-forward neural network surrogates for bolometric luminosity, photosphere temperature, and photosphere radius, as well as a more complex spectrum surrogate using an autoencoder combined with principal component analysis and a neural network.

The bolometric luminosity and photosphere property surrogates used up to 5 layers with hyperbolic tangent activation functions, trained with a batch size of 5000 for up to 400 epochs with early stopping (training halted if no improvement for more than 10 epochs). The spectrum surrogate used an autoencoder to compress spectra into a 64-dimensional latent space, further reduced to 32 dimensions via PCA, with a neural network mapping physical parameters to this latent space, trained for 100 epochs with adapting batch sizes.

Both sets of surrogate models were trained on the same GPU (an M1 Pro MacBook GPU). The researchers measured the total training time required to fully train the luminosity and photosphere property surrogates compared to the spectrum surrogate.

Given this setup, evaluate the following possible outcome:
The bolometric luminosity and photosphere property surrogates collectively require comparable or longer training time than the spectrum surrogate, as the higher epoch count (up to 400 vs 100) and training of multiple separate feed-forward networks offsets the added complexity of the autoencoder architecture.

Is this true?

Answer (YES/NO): NO